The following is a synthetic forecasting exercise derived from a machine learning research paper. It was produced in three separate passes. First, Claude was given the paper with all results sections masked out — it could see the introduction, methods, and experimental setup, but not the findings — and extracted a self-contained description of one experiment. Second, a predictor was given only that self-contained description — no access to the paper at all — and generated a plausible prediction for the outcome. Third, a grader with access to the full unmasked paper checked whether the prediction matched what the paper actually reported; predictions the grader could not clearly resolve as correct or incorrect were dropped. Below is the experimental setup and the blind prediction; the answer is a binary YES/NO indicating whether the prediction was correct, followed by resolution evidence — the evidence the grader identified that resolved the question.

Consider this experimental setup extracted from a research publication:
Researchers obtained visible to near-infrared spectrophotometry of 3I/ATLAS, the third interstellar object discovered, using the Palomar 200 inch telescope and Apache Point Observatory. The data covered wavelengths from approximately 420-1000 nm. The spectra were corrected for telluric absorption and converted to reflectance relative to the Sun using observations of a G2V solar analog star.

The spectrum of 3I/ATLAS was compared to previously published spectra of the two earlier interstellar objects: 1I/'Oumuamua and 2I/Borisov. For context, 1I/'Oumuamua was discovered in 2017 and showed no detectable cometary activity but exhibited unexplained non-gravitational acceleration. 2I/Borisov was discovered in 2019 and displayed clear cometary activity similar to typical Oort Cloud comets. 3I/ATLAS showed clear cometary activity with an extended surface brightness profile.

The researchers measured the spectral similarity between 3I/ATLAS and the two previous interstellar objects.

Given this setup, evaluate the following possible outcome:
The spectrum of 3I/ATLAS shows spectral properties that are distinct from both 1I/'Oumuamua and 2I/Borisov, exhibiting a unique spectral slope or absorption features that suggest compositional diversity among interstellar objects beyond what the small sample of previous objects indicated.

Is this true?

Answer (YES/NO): NO